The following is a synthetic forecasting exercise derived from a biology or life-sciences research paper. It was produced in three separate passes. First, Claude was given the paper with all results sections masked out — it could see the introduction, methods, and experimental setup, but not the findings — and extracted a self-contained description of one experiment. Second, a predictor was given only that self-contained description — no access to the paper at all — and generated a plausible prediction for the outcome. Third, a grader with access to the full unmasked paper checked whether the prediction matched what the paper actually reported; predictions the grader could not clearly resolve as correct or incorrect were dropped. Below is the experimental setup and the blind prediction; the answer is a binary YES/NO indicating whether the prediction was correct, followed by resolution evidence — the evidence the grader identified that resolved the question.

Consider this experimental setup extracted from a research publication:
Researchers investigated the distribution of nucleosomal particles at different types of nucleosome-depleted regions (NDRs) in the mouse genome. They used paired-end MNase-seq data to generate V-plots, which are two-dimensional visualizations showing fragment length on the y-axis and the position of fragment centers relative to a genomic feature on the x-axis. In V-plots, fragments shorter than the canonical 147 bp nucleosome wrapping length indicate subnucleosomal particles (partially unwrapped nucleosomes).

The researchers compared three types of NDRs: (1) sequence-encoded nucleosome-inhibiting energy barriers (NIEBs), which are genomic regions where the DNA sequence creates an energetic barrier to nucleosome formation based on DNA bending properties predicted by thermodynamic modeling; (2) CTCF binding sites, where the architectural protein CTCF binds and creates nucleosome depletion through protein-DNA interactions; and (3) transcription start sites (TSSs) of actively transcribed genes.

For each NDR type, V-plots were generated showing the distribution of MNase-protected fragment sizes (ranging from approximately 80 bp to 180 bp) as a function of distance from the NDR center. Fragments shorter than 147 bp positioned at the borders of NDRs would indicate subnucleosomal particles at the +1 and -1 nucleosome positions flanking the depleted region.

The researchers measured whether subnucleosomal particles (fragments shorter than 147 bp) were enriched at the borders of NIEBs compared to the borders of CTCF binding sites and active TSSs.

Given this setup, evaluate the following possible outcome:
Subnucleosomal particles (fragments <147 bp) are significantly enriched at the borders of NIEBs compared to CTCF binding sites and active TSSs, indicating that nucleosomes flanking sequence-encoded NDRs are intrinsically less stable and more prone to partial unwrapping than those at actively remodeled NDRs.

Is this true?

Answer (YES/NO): NO